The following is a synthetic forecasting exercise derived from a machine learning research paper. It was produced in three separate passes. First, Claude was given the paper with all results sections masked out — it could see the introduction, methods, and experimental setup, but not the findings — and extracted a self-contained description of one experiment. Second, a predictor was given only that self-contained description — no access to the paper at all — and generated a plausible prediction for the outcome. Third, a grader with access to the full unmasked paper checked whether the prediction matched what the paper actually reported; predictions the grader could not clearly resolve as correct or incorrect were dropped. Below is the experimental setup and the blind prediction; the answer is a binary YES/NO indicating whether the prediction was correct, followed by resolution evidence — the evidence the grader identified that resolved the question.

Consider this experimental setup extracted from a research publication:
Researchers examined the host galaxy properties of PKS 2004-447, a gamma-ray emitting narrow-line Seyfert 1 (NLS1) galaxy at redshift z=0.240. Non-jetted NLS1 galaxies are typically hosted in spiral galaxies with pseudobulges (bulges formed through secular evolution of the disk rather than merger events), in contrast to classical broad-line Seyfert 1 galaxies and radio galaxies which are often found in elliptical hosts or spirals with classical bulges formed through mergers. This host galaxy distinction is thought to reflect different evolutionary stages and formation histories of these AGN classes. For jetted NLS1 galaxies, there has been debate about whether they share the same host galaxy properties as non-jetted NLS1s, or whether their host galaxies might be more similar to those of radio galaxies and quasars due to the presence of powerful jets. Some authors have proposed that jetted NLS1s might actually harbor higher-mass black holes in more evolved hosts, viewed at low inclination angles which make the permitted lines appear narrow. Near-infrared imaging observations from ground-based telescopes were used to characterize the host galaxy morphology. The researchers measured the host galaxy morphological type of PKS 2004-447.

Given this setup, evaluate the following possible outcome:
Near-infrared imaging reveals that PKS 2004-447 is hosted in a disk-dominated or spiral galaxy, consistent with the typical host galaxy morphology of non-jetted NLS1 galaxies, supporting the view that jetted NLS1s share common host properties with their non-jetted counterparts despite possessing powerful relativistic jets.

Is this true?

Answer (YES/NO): YES